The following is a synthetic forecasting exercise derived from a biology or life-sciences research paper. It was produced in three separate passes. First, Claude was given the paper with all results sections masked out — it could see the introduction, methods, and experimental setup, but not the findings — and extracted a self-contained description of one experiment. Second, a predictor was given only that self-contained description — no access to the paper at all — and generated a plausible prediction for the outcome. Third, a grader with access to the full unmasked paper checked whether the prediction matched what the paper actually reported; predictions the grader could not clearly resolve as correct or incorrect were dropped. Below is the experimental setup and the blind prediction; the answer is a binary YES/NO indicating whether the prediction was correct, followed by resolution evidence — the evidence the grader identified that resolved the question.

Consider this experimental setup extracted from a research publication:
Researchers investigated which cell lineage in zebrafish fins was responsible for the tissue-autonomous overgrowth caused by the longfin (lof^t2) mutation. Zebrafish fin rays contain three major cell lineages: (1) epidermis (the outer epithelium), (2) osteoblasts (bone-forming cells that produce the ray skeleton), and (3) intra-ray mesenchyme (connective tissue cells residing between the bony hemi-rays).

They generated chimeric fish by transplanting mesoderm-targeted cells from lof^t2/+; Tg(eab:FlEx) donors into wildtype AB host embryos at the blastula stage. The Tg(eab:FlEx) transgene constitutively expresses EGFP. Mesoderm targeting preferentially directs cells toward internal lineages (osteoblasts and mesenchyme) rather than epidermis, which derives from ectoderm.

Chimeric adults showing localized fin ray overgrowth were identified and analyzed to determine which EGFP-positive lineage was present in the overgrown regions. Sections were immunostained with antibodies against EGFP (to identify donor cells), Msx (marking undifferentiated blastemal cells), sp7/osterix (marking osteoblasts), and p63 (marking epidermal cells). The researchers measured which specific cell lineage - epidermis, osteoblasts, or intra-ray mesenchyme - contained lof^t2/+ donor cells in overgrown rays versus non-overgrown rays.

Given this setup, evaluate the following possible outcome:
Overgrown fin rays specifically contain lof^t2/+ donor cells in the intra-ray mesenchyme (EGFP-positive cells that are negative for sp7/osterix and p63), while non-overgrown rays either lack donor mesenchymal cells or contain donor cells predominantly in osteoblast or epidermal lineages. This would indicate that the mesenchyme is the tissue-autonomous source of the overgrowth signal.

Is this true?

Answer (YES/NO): YES